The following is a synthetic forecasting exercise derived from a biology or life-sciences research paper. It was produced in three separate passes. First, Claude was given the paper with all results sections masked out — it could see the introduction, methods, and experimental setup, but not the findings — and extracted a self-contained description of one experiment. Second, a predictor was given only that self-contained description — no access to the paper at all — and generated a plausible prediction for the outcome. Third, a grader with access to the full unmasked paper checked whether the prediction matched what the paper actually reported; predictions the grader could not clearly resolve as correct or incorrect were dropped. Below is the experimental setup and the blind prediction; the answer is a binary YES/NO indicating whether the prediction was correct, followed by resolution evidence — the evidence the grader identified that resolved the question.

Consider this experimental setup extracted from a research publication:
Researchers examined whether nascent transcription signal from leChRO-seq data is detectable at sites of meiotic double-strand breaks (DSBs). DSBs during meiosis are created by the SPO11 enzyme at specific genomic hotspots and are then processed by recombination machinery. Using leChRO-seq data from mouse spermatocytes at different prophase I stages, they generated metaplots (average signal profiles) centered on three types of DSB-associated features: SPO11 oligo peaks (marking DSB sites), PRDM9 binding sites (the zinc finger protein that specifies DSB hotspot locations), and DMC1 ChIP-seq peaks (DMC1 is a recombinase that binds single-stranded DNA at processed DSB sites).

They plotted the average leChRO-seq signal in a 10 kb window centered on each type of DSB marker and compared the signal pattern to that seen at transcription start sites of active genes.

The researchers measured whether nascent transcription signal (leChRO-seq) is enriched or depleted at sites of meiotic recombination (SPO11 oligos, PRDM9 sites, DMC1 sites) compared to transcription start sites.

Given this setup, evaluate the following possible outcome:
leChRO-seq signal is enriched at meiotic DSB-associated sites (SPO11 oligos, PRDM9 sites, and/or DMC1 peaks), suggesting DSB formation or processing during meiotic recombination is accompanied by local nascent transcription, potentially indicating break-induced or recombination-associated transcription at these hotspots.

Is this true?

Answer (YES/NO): NO